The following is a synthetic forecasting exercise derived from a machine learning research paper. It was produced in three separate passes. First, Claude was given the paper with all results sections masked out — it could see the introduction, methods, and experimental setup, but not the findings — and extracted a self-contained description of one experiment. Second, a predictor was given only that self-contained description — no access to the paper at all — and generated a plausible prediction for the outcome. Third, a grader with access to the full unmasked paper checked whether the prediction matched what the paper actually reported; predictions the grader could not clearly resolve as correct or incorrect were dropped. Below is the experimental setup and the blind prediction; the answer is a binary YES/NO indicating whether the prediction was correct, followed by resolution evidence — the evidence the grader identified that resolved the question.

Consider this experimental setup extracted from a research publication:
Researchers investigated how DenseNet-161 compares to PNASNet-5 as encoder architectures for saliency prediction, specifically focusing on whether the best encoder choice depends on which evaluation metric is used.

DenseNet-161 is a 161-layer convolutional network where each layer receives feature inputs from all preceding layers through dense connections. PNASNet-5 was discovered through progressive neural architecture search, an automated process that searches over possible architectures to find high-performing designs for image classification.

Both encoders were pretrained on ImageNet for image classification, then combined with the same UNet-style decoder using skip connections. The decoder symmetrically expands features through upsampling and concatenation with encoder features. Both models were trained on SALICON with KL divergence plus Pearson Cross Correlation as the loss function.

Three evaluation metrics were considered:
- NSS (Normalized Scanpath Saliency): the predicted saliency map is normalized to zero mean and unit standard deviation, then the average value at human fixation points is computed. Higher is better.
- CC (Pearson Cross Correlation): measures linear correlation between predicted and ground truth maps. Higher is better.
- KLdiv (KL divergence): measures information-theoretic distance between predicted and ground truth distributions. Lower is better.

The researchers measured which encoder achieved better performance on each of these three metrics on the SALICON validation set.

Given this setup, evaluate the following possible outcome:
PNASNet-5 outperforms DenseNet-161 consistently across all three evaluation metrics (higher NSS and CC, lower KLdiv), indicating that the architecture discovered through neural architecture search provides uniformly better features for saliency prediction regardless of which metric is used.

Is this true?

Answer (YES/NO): NO